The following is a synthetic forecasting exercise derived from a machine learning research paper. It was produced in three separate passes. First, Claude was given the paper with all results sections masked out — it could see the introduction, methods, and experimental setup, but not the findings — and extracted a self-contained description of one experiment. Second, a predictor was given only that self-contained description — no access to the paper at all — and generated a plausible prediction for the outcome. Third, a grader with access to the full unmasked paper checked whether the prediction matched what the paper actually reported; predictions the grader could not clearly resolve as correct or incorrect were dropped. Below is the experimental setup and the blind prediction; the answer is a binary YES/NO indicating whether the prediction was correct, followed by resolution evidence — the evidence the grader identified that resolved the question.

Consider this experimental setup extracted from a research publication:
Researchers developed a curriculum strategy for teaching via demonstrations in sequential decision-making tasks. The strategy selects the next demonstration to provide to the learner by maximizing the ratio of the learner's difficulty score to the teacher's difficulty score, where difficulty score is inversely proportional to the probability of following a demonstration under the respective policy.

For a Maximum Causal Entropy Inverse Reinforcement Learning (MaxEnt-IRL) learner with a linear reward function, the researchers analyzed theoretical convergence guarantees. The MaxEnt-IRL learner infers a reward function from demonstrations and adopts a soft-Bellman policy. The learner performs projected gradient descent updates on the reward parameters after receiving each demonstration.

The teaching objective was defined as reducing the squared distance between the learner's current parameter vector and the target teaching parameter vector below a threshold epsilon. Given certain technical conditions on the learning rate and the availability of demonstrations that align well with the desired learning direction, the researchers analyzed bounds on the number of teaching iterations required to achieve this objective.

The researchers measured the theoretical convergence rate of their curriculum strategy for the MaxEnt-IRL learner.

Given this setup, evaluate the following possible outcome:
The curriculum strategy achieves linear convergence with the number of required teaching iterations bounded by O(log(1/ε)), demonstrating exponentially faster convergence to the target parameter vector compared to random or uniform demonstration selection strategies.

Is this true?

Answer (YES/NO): YES